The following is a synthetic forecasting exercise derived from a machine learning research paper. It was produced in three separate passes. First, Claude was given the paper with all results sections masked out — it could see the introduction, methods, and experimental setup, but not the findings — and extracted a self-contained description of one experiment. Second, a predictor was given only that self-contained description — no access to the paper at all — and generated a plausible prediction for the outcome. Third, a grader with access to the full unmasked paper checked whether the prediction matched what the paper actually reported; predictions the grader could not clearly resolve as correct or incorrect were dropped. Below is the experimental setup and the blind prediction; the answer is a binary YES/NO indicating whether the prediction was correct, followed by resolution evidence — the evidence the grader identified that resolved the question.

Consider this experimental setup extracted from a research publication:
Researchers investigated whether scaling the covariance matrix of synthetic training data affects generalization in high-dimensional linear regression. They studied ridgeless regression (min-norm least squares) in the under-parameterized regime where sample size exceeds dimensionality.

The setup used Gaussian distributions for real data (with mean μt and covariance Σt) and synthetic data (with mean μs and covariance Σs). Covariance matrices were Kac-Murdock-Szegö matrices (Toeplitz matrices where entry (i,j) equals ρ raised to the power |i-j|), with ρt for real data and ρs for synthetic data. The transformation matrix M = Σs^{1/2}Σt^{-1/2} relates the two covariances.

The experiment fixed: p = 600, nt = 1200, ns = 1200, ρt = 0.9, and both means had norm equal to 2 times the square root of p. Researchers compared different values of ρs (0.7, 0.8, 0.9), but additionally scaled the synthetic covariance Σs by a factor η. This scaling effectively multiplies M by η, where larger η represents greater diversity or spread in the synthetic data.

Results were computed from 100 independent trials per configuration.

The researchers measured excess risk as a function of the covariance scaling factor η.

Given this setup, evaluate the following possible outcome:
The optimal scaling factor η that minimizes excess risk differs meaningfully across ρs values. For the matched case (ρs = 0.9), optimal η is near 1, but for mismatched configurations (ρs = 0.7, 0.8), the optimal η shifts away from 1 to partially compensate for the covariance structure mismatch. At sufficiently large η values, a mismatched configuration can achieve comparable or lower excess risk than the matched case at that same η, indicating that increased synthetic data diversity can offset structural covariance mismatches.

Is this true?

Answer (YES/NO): NO